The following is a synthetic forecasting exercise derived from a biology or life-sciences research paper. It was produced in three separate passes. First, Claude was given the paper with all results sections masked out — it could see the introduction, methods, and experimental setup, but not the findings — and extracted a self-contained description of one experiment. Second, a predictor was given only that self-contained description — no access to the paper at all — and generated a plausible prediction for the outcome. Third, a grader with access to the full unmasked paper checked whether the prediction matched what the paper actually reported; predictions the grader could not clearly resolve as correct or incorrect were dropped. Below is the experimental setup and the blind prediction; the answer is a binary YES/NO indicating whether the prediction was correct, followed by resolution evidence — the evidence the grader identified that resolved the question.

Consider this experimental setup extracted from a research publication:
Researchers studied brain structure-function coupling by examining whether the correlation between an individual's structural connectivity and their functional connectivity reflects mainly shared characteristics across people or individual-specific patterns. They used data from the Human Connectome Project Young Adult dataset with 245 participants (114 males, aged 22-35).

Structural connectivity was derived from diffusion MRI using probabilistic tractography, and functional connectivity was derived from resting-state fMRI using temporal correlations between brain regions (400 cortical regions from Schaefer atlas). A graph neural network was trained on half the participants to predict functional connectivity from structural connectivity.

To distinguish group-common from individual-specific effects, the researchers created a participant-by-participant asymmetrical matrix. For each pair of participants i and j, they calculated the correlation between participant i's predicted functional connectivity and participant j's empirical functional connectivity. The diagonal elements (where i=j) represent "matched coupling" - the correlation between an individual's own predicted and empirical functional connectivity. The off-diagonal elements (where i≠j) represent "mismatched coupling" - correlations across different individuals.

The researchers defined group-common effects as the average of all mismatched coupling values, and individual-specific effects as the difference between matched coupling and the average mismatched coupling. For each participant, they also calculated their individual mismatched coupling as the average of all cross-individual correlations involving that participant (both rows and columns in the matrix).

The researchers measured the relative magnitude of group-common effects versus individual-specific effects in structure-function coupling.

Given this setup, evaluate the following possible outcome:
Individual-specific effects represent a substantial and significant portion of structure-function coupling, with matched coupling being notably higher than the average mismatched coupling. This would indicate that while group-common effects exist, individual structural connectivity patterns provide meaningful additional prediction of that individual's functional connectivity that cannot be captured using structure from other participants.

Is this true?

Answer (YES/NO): NO